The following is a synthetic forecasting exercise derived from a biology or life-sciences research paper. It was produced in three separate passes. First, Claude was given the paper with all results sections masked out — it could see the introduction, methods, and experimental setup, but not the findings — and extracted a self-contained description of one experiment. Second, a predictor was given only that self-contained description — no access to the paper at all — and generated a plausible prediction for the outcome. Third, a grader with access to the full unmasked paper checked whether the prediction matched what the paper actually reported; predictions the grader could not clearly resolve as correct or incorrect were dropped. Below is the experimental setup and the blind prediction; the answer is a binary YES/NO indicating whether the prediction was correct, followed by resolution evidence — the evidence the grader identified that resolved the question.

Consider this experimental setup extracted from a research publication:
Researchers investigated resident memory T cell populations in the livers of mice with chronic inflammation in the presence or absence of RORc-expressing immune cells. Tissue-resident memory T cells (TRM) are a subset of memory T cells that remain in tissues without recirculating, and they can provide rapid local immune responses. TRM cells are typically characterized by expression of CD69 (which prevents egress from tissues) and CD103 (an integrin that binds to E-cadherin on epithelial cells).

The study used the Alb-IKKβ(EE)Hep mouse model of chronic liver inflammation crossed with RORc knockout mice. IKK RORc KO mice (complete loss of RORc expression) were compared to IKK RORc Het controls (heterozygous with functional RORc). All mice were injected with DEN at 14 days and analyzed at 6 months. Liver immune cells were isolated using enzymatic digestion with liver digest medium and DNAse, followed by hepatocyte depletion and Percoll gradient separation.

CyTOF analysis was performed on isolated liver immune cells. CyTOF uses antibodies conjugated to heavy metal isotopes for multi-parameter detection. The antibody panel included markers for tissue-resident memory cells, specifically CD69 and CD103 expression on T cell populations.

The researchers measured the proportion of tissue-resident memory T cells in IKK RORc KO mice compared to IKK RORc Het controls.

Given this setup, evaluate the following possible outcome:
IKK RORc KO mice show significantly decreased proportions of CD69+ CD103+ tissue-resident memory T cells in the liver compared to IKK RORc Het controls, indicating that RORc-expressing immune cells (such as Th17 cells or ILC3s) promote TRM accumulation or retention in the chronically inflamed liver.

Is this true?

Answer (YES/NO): NO